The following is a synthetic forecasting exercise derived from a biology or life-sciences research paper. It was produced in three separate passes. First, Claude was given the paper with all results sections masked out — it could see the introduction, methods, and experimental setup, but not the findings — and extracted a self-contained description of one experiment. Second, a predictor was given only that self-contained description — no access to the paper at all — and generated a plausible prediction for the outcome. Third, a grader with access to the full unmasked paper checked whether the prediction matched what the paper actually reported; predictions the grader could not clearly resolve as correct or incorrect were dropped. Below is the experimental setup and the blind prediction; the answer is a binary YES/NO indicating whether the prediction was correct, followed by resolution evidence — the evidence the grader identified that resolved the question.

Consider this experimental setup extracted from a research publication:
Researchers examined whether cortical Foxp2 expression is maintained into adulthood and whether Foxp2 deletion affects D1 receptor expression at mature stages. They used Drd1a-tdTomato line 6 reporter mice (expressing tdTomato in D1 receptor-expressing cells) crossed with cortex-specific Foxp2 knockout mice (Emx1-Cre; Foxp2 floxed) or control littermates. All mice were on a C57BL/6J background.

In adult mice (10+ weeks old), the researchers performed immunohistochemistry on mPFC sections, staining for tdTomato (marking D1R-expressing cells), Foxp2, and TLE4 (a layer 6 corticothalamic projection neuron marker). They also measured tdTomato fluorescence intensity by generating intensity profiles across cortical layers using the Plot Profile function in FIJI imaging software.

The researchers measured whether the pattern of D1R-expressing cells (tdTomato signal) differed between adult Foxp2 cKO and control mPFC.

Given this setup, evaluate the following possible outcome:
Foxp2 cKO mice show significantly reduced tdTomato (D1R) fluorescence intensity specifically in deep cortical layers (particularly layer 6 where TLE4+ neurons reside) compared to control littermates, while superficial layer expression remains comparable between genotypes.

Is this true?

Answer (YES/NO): NO